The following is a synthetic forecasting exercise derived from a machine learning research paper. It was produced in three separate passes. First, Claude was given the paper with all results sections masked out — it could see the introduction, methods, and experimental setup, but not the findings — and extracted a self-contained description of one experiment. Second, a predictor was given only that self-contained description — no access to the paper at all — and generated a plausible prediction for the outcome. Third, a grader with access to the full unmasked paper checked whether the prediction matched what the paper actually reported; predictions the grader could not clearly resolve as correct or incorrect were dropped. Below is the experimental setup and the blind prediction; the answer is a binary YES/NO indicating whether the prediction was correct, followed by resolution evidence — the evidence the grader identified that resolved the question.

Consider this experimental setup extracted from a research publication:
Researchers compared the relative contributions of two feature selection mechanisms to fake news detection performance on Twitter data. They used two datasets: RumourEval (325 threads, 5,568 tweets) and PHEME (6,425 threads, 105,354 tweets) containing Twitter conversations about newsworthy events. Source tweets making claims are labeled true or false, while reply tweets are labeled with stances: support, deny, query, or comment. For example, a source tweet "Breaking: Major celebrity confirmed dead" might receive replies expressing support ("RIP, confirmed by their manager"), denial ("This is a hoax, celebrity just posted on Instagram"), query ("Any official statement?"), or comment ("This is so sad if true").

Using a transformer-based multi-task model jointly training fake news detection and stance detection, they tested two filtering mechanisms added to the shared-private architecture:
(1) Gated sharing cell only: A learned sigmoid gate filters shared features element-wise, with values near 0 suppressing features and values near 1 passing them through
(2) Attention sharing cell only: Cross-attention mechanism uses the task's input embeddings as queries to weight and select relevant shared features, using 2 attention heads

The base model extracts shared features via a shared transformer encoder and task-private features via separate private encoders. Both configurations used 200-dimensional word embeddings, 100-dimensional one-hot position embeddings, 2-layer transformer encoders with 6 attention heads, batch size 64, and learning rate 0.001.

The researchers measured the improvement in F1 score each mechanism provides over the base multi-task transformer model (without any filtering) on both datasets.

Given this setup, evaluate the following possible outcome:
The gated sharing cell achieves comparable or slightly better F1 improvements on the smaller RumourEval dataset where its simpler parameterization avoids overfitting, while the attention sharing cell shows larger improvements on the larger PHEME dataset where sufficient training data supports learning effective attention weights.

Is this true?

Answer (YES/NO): NO